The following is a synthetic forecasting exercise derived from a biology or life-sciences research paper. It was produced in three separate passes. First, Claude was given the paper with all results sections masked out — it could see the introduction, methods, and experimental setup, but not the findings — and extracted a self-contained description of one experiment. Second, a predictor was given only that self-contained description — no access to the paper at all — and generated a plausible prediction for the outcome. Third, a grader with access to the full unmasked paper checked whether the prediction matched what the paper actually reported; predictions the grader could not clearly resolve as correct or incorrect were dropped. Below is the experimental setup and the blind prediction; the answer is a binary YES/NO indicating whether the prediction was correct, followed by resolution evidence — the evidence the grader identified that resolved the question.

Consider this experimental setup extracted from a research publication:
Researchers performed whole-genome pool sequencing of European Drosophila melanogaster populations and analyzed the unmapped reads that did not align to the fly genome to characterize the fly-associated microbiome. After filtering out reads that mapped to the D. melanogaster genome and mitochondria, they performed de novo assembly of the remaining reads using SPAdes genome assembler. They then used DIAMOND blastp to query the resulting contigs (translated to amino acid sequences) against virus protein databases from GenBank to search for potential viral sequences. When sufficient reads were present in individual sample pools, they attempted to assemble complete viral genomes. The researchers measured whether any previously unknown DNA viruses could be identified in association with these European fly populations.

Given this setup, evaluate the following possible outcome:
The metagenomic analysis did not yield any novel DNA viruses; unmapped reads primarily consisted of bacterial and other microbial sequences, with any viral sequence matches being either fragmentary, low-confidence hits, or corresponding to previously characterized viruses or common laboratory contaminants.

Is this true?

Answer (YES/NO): NO